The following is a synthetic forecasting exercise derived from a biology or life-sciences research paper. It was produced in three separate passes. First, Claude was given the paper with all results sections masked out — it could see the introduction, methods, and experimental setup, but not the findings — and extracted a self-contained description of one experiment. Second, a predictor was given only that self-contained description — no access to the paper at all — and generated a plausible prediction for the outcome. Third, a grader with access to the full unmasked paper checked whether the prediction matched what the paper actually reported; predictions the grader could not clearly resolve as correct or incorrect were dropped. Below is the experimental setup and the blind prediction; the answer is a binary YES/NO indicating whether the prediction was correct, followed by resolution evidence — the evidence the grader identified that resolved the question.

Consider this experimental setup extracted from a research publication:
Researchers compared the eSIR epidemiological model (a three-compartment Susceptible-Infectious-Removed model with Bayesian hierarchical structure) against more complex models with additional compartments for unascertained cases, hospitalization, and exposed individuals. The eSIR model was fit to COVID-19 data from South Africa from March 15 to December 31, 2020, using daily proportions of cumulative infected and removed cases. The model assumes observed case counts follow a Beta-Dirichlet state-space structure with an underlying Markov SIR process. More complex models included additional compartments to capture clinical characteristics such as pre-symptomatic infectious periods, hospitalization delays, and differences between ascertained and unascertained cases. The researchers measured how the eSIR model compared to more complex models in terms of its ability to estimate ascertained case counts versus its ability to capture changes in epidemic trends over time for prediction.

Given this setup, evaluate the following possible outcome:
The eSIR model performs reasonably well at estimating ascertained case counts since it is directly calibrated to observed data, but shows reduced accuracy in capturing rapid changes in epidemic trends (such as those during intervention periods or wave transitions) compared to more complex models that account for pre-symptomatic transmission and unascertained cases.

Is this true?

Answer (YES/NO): YES